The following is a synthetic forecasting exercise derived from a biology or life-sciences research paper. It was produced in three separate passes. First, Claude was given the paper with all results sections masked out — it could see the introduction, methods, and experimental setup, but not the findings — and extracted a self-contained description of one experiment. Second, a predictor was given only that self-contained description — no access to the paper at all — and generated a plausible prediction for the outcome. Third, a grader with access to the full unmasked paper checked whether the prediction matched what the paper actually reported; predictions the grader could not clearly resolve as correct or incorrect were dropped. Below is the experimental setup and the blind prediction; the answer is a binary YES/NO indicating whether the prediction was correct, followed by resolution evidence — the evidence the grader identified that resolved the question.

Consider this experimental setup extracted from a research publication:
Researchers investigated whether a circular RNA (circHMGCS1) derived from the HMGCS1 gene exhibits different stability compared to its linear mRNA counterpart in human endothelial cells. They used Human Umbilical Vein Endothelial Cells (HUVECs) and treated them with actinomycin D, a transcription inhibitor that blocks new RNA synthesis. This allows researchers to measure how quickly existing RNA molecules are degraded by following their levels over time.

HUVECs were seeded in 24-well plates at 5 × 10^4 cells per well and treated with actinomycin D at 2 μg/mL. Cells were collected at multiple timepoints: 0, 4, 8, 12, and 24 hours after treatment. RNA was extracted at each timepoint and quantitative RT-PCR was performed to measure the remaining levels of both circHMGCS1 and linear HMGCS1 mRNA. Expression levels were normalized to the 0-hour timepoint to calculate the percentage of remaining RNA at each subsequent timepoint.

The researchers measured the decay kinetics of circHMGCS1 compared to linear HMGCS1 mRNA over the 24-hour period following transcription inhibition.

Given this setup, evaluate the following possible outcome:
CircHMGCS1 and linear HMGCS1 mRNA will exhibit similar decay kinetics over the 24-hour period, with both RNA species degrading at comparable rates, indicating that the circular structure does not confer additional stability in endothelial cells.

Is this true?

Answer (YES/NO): NO